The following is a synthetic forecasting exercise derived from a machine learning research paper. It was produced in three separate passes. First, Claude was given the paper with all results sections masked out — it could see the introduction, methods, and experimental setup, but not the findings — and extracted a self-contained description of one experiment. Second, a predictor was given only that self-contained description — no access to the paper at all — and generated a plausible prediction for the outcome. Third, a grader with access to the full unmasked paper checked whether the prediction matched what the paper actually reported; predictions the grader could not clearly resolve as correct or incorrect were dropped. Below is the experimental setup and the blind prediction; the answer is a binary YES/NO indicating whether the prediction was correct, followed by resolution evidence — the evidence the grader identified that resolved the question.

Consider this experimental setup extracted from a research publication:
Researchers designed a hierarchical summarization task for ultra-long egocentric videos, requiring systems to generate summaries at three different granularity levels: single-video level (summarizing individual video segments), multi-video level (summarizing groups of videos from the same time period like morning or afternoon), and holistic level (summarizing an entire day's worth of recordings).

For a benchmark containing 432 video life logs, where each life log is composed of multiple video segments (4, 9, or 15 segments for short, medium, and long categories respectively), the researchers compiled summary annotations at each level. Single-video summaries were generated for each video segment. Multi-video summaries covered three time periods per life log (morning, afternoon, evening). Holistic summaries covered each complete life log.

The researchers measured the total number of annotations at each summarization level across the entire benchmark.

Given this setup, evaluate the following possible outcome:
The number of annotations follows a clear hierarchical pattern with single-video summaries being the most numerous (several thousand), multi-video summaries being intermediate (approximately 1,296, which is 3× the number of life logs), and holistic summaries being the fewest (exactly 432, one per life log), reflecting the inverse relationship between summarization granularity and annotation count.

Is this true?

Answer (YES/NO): NO